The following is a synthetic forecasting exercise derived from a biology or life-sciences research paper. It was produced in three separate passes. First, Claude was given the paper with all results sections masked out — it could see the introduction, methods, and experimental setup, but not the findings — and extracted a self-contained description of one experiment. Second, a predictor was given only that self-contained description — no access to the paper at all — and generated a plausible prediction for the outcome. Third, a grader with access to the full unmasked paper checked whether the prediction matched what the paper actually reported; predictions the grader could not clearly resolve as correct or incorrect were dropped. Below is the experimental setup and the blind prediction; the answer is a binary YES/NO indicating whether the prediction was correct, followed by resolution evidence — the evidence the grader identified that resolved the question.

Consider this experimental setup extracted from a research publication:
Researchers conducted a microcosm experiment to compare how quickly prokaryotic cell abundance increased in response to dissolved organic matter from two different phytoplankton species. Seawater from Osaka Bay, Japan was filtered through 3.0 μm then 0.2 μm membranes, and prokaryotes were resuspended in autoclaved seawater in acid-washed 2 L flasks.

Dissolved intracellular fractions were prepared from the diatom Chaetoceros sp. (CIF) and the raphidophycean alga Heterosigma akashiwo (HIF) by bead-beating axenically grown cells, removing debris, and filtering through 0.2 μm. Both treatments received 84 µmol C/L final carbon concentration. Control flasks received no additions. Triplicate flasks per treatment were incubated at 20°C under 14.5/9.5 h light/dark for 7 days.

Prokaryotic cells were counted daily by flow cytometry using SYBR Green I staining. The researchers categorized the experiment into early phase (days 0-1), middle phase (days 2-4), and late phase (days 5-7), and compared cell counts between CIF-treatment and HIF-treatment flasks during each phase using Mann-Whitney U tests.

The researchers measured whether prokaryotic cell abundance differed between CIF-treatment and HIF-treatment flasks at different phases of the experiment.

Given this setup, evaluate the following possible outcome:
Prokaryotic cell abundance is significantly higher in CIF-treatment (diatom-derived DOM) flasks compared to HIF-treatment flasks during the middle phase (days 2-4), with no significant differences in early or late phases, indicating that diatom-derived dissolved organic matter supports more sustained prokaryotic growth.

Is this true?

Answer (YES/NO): NO